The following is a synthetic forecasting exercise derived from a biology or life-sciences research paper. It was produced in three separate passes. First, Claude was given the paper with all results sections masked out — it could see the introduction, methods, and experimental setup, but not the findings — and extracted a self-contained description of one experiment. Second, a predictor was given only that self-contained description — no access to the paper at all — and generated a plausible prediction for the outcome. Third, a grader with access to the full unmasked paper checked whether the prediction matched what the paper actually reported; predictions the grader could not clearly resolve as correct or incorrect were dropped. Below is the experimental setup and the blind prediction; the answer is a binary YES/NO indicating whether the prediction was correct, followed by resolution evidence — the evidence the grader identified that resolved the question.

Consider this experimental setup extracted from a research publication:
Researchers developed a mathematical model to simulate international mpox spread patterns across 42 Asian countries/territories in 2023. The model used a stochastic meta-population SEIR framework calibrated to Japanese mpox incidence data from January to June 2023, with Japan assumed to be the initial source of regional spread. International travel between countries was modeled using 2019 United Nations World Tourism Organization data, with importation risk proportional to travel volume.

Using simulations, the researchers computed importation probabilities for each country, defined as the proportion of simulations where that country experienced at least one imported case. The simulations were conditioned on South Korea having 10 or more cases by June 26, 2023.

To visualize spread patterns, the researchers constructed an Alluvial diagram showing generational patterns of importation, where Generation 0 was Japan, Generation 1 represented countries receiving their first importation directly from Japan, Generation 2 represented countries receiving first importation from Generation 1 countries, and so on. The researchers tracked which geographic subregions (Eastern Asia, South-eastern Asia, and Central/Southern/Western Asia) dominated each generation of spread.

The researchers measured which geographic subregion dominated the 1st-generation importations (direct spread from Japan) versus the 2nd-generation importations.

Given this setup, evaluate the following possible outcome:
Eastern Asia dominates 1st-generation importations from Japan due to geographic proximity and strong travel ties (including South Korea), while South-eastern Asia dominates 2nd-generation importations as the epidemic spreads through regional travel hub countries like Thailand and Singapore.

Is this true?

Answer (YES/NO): YES